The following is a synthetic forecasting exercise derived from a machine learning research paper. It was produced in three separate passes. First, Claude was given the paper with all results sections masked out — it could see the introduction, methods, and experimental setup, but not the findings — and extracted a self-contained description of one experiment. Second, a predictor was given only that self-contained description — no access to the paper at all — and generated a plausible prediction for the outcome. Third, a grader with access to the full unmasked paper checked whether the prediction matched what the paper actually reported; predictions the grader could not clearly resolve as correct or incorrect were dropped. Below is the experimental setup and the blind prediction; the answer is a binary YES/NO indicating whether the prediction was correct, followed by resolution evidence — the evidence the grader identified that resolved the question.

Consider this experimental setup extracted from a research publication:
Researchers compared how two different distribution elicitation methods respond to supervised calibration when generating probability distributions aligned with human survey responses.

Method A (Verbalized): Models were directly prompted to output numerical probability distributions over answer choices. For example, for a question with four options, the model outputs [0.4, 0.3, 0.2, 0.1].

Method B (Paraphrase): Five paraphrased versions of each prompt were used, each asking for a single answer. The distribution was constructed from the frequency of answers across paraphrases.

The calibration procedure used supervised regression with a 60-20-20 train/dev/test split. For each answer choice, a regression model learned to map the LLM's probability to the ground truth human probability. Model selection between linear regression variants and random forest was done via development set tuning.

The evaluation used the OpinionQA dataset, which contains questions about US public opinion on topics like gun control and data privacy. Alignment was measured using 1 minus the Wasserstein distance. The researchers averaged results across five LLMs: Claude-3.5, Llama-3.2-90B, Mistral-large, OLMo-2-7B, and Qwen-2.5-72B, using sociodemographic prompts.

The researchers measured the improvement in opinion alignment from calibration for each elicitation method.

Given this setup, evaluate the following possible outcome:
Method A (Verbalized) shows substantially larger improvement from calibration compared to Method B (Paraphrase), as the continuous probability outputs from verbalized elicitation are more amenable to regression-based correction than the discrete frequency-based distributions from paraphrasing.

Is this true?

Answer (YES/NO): NO